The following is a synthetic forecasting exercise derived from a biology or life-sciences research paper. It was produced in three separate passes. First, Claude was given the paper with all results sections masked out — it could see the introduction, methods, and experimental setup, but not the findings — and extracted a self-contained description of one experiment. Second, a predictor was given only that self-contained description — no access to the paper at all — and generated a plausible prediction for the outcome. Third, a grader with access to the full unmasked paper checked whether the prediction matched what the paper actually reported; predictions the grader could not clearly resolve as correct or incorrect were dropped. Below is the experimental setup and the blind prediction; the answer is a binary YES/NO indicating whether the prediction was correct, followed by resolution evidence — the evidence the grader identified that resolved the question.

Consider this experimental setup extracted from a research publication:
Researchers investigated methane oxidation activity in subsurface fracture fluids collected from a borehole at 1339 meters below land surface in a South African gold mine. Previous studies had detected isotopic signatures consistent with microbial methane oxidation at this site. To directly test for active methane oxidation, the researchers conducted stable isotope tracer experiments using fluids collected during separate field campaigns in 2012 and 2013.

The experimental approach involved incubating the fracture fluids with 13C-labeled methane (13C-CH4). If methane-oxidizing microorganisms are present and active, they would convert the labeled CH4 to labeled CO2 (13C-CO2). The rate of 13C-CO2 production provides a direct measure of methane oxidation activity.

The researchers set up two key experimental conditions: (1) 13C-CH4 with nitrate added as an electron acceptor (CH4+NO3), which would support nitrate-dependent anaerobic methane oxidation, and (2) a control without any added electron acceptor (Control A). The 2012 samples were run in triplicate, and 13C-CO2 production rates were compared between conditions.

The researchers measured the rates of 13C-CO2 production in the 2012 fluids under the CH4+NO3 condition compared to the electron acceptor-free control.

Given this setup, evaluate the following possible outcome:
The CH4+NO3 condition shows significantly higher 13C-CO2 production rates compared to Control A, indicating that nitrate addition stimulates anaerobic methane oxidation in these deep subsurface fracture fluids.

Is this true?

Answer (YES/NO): YES